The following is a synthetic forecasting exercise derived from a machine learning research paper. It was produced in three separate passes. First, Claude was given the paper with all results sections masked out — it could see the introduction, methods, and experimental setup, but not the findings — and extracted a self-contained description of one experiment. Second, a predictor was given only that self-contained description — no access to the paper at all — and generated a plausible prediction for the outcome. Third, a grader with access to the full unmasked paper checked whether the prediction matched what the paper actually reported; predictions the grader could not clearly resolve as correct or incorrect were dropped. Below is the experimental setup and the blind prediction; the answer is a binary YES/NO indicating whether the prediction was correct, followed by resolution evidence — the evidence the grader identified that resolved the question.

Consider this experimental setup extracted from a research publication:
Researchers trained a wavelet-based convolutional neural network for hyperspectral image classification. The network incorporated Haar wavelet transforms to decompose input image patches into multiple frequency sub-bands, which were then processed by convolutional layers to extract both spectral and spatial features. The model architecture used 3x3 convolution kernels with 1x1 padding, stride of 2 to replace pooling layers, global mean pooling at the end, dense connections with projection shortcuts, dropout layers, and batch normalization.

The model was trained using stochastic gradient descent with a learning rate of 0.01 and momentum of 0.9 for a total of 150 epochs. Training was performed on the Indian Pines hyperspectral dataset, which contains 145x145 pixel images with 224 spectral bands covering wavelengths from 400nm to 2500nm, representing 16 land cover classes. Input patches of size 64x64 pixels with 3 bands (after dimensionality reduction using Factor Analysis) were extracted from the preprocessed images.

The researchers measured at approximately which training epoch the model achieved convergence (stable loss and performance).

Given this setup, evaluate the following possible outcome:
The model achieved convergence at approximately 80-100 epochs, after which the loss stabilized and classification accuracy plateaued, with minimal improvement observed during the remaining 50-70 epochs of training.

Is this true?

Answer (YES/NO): NO